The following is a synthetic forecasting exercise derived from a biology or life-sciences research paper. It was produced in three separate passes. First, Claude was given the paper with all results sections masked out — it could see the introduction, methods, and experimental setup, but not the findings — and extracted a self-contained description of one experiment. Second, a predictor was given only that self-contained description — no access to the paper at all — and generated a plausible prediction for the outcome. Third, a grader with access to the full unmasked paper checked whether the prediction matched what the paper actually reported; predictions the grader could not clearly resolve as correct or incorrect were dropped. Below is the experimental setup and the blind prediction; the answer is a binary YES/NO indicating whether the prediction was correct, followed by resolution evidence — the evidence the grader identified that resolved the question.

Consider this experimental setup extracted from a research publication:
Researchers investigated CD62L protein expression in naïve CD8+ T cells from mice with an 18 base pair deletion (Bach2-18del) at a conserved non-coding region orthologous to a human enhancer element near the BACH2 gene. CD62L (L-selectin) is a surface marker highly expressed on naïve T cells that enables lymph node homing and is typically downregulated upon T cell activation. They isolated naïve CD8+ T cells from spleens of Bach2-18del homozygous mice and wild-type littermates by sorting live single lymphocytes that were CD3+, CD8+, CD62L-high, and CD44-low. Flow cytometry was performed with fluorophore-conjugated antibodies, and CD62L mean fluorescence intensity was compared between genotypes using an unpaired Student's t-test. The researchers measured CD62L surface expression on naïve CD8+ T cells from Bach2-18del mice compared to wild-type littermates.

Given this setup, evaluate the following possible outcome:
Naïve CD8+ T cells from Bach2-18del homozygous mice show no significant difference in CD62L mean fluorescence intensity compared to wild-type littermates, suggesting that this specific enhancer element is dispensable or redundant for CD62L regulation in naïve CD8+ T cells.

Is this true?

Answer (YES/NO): NO